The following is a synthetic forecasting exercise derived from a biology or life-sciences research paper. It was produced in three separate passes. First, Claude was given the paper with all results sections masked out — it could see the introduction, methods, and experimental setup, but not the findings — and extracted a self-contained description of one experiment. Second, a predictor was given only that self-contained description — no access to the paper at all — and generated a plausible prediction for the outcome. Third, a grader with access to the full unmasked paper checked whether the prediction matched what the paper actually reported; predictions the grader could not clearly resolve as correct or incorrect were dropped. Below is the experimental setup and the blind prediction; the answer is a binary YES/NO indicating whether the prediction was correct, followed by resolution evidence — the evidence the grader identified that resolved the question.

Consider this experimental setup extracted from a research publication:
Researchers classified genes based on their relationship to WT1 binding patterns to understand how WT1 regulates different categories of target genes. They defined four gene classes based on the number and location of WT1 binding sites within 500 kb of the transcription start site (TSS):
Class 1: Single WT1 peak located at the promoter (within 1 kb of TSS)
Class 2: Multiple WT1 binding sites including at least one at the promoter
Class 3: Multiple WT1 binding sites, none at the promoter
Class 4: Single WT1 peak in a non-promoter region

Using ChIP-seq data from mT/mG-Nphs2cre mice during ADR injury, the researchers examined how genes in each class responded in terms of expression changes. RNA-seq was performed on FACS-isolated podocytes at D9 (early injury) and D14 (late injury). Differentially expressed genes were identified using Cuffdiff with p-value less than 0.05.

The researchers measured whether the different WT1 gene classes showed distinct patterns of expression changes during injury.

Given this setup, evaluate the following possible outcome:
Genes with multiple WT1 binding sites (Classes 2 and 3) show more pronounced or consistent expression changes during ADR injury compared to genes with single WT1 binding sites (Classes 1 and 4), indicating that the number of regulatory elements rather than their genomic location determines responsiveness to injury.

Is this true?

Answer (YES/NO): YES